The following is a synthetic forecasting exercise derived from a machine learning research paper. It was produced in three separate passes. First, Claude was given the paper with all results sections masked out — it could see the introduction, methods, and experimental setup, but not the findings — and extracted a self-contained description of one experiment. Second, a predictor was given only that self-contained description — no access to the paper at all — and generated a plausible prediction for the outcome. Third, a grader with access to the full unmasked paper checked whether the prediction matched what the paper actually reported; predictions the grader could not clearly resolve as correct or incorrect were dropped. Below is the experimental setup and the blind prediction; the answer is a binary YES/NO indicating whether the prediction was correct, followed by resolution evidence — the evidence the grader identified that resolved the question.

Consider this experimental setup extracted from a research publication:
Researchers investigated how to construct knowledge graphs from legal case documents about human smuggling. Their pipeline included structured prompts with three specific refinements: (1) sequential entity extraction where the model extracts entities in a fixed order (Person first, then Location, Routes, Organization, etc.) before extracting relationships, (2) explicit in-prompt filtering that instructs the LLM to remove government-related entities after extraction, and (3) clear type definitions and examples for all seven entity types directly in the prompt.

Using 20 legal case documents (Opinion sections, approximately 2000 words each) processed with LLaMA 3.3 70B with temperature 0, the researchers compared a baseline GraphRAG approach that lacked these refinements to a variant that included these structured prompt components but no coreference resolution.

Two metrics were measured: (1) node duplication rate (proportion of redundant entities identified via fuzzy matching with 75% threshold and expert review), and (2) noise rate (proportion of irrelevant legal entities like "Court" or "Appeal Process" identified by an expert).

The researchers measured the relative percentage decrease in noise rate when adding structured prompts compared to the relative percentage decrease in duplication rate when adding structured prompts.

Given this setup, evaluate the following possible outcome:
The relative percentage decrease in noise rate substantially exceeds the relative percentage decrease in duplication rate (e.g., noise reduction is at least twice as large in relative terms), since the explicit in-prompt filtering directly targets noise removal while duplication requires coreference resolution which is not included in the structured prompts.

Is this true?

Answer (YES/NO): YES